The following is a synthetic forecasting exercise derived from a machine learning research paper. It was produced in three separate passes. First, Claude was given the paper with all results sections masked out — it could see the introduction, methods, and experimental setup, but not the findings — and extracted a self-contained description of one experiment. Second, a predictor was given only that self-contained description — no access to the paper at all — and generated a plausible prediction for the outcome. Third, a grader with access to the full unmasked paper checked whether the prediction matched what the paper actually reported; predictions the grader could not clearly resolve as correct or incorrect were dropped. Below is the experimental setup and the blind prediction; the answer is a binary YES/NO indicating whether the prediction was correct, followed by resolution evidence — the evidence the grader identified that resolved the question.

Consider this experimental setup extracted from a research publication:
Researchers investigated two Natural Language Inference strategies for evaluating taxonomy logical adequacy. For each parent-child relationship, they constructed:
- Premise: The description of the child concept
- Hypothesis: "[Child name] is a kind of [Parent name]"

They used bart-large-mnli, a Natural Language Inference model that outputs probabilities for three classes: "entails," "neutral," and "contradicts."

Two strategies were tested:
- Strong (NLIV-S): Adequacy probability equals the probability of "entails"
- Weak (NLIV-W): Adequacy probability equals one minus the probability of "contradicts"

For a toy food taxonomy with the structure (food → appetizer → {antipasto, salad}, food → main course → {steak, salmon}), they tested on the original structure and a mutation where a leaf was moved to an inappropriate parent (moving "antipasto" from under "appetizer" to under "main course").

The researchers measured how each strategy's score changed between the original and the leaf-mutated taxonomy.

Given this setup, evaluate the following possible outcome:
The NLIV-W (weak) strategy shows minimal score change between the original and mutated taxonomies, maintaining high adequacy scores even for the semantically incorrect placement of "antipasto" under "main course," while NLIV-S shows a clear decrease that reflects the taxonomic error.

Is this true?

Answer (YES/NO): NO